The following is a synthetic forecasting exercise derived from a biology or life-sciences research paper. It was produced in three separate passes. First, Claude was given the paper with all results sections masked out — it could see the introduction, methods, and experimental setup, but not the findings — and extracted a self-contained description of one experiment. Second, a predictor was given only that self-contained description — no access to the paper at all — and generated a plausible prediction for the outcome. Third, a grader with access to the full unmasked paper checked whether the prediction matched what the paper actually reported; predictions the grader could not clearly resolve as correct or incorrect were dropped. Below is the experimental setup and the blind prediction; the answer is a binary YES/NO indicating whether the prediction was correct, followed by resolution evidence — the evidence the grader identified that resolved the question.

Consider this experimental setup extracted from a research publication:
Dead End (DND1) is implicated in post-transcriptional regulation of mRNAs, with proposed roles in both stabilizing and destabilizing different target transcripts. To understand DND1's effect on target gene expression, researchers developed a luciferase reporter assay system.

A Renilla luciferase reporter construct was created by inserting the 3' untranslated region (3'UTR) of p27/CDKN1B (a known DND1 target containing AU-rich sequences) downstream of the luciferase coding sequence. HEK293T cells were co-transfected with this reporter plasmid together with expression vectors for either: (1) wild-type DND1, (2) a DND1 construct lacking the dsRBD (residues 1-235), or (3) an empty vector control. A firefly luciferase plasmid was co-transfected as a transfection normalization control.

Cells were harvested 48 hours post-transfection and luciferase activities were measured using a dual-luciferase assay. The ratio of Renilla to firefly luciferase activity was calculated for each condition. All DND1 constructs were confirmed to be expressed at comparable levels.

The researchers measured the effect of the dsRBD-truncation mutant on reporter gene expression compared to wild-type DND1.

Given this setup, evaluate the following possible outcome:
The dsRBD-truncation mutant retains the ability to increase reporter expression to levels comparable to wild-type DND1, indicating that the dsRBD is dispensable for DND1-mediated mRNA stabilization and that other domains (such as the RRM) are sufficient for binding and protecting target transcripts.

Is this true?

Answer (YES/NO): NO